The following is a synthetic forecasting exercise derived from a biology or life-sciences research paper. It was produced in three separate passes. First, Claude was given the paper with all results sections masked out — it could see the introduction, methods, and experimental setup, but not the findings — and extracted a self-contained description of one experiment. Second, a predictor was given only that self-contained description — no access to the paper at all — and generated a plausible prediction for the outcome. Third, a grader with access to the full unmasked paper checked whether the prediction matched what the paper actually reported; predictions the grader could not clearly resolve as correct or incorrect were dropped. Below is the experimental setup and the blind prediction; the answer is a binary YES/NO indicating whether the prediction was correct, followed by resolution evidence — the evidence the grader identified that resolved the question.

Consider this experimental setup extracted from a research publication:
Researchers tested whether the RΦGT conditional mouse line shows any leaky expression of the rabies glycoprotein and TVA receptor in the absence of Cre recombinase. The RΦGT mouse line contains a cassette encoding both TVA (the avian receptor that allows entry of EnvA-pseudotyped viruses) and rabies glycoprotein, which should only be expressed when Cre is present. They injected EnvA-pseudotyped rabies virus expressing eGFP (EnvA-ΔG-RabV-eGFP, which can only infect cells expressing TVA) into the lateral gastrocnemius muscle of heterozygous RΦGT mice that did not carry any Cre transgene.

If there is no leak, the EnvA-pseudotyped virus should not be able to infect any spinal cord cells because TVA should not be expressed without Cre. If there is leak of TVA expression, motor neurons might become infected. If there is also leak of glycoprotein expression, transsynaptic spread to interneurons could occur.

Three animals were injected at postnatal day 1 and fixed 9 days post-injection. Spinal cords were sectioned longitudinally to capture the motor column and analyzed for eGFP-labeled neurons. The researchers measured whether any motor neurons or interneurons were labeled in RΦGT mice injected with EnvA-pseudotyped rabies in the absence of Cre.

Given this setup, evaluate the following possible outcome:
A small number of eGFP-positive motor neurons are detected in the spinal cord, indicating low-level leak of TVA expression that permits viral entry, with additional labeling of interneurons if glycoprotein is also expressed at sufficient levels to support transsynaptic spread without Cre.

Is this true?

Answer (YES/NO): YES